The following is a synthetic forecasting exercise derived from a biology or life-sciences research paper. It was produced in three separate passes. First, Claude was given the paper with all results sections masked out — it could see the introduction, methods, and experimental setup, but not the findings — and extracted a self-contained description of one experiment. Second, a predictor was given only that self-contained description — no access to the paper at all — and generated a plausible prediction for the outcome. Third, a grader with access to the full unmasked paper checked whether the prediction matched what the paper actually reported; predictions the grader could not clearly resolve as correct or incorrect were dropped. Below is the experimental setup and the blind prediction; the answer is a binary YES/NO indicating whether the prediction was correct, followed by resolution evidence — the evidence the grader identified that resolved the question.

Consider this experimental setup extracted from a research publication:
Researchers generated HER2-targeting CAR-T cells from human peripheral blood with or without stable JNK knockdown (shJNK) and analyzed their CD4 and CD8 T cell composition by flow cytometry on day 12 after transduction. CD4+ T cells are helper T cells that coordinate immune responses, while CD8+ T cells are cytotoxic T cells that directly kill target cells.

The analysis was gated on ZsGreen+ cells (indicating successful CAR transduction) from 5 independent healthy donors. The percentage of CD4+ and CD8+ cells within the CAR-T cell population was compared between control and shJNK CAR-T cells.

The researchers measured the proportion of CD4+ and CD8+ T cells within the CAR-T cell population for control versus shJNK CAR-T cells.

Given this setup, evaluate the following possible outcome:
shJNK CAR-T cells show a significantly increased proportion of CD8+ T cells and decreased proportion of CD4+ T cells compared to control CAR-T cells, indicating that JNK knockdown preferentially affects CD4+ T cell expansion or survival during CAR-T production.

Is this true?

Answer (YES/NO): NO